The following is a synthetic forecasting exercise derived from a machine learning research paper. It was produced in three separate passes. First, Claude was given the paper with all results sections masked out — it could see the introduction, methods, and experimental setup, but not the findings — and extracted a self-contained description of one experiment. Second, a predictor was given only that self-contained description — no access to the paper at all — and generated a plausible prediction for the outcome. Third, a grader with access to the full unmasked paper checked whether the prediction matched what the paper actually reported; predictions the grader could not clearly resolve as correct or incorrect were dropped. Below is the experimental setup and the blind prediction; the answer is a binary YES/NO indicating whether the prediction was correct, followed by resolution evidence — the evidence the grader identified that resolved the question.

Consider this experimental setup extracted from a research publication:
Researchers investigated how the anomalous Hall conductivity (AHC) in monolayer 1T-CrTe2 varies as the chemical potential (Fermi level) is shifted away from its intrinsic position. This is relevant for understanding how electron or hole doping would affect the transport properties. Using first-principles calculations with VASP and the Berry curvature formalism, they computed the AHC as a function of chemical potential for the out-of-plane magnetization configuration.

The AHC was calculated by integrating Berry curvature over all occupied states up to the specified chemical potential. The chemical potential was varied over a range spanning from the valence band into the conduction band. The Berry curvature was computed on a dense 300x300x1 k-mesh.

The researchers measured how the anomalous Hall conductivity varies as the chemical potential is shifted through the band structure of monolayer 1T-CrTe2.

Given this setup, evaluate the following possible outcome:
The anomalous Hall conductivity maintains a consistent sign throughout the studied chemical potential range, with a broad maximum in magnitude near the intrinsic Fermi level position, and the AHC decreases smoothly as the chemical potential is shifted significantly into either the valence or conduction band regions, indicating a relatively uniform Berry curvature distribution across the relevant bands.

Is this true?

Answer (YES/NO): NO